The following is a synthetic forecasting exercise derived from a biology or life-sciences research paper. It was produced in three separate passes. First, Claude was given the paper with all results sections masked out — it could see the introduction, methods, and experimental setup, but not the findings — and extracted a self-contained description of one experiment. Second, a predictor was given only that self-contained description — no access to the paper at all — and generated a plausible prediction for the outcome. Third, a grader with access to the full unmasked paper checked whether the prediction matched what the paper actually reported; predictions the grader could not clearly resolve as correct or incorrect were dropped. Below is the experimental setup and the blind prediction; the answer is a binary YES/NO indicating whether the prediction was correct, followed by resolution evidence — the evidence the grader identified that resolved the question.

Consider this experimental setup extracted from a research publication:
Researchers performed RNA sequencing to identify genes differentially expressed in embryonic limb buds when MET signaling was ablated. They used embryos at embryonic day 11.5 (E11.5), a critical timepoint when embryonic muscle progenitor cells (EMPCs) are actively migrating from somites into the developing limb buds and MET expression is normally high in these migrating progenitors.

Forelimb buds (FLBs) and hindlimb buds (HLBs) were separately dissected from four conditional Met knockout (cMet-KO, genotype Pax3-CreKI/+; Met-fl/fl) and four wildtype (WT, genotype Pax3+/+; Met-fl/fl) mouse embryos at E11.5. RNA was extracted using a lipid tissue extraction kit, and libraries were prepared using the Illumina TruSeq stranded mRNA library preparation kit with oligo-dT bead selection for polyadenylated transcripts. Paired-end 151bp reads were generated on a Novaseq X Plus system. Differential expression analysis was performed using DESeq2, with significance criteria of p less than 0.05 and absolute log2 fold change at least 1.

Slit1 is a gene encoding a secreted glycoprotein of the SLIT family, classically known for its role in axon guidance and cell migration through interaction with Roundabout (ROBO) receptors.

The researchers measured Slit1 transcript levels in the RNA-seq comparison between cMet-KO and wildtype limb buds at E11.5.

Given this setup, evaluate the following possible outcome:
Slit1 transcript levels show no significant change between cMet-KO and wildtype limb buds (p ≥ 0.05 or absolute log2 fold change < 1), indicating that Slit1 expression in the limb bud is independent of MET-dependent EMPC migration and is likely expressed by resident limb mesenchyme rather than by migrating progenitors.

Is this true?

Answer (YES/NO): NO